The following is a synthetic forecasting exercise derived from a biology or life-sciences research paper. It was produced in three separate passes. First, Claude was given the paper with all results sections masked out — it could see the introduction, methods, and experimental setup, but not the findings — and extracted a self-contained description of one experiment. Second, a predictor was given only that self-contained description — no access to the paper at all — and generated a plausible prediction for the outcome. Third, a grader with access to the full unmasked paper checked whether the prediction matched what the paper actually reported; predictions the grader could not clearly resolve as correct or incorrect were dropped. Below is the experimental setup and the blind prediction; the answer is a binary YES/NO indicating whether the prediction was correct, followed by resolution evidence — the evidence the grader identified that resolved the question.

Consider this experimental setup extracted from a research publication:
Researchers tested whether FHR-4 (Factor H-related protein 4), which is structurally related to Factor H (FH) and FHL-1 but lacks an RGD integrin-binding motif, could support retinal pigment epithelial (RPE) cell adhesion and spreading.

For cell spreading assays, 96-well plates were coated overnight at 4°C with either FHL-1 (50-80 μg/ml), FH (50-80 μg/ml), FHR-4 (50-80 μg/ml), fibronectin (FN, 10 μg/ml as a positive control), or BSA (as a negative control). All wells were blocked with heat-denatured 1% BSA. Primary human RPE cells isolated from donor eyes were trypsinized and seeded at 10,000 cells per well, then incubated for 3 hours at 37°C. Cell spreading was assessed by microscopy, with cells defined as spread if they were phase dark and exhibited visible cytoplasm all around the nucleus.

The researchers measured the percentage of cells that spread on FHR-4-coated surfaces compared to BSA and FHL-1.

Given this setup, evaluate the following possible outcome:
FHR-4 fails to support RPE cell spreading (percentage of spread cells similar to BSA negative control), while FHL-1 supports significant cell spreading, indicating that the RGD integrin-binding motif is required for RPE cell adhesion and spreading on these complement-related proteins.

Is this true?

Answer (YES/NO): YES